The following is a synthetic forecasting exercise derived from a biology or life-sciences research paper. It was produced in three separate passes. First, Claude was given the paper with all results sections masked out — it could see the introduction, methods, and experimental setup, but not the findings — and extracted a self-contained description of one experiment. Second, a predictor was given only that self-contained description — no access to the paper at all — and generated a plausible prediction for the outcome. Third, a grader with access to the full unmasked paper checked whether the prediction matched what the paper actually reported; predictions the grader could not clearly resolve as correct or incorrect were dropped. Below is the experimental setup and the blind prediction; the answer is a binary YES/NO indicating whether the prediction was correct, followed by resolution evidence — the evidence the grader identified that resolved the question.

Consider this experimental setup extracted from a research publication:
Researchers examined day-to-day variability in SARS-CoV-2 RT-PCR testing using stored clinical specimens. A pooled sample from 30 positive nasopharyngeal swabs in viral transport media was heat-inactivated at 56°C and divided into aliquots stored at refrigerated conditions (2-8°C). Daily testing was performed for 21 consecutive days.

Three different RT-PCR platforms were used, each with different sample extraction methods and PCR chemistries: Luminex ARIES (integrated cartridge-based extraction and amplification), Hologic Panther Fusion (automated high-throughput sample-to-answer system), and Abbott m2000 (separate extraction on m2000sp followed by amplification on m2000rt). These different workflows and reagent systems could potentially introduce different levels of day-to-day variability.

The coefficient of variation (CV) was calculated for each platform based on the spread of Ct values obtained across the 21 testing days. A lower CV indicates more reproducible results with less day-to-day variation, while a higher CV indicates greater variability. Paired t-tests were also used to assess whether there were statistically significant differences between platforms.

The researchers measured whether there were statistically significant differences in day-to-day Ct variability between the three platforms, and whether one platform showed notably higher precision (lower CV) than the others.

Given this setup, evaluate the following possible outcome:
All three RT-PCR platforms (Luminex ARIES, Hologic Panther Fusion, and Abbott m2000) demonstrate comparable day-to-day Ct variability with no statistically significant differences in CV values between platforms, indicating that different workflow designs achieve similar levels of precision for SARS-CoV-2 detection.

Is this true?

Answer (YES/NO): NO